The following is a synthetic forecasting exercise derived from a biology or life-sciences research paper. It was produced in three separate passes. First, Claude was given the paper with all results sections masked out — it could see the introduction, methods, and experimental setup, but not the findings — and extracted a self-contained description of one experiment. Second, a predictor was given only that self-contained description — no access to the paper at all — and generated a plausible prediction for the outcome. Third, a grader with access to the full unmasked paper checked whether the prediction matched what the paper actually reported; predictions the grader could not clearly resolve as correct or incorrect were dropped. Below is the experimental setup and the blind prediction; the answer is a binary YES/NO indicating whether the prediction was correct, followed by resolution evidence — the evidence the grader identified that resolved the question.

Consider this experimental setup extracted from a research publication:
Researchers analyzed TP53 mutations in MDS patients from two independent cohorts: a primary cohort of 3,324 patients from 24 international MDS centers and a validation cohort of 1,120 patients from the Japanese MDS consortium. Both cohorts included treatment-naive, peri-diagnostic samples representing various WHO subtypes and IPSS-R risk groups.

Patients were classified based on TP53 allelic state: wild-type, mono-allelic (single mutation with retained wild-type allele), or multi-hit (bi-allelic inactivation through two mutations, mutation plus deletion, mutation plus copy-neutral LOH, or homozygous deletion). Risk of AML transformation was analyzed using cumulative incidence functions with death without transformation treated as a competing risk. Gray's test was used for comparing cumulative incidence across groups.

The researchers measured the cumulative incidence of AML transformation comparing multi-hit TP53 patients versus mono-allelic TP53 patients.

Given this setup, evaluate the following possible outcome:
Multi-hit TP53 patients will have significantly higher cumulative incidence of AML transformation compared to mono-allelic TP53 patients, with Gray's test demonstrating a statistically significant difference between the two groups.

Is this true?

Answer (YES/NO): YES